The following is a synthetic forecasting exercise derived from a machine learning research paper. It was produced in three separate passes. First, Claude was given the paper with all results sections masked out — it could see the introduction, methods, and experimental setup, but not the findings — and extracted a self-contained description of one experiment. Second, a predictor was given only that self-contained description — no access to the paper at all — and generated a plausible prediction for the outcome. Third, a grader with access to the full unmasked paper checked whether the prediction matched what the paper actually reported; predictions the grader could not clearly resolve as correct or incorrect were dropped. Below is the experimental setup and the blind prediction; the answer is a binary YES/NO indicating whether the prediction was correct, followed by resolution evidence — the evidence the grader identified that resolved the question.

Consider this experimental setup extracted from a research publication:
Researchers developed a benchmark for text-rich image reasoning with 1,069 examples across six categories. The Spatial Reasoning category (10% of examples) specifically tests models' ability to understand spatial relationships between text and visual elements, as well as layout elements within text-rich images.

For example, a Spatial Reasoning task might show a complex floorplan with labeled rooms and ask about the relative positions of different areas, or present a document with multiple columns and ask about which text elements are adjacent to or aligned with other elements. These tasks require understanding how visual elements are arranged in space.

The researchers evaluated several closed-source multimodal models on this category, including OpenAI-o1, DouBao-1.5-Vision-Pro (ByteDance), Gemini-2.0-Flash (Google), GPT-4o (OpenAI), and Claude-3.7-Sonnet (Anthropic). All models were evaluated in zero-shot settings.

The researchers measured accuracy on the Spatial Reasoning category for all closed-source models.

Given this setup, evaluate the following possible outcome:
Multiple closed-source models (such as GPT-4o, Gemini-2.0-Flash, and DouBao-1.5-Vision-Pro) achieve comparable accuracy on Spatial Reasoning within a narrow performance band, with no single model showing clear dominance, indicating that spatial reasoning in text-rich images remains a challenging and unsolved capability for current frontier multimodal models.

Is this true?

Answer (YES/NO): NO